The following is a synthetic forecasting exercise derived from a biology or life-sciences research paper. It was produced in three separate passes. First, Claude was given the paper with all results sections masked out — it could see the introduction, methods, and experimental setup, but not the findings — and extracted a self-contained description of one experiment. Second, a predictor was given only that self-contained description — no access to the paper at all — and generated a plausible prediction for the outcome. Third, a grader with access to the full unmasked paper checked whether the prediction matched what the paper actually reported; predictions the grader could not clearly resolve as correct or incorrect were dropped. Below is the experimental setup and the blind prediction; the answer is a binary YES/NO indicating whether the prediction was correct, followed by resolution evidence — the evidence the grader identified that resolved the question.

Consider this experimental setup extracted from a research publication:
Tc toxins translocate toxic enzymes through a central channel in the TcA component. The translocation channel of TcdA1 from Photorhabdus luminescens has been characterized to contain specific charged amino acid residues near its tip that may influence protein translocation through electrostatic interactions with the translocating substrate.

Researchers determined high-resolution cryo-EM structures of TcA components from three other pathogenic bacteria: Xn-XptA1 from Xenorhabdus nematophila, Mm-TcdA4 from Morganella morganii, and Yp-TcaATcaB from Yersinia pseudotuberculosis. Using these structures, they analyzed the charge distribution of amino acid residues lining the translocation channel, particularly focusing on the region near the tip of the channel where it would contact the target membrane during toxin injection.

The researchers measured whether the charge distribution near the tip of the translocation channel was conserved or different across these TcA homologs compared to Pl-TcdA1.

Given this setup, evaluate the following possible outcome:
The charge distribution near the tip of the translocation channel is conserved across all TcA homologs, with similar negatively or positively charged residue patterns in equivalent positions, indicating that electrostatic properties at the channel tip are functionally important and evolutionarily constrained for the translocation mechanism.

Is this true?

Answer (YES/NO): NO